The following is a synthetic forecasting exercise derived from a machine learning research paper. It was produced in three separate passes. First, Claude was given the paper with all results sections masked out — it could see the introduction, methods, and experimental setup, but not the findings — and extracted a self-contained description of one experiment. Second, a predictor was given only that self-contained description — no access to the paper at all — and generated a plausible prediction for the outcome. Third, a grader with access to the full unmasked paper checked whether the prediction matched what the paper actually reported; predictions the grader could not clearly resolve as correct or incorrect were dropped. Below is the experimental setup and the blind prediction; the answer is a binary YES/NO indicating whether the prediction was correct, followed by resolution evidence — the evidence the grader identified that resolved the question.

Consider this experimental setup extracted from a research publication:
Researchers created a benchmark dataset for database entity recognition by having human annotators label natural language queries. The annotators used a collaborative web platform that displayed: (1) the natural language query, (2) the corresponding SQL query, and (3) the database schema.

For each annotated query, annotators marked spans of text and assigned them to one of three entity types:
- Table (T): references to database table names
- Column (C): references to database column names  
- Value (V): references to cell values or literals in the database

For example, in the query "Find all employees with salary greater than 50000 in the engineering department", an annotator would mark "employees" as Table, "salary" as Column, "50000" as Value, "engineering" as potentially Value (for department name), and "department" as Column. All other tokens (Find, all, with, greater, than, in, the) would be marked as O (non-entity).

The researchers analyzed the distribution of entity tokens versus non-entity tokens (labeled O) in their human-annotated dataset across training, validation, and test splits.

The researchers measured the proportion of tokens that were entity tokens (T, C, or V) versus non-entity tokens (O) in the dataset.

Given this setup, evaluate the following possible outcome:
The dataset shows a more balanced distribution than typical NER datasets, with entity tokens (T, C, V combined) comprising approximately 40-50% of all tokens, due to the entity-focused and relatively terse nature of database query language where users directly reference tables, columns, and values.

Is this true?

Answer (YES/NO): NO